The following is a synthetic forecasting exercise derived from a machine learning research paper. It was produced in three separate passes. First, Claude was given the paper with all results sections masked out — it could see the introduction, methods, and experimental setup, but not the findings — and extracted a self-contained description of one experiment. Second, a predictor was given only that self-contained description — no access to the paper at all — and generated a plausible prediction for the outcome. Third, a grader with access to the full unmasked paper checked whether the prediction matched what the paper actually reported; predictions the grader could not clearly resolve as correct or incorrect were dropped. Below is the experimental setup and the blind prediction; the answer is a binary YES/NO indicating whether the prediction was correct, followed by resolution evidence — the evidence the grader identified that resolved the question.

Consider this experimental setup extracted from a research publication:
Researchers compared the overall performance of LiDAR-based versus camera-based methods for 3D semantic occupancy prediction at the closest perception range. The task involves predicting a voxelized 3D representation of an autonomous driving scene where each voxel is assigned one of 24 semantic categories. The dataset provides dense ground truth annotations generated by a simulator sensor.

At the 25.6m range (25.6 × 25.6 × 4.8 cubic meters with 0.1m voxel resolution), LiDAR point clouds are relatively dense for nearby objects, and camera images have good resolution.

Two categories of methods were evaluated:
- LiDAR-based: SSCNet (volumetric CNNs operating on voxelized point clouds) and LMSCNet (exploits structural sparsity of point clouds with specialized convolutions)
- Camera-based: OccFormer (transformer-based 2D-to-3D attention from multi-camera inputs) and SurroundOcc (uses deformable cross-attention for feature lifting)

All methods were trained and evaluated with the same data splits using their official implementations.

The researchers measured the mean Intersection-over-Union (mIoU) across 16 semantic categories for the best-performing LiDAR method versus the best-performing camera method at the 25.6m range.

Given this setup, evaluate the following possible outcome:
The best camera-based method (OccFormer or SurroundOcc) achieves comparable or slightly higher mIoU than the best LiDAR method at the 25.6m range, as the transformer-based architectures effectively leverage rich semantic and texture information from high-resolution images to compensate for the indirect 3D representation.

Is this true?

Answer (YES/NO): NO